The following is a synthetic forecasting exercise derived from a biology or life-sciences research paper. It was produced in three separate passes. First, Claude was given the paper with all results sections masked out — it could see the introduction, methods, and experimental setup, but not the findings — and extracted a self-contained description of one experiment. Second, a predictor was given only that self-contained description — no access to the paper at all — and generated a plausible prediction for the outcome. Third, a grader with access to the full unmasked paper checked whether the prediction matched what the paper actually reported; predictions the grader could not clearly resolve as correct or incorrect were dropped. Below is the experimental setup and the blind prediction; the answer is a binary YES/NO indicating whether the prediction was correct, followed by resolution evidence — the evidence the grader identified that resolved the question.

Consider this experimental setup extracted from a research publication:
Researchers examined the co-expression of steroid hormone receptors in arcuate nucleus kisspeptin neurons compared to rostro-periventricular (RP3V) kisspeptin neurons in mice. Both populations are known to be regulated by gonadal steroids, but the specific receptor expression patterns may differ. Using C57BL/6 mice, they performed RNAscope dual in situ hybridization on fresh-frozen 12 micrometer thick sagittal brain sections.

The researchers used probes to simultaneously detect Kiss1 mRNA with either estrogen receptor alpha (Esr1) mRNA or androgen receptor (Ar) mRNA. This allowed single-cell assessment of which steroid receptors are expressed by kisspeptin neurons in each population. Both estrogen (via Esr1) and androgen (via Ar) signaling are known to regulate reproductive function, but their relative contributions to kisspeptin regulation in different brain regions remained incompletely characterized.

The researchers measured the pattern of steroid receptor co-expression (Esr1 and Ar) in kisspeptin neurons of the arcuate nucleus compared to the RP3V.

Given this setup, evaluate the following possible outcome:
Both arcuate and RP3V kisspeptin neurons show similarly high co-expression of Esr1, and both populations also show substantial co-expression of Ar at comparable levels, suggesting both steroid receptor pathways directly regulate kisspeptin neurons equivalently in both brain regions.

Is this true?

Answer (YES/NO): NO